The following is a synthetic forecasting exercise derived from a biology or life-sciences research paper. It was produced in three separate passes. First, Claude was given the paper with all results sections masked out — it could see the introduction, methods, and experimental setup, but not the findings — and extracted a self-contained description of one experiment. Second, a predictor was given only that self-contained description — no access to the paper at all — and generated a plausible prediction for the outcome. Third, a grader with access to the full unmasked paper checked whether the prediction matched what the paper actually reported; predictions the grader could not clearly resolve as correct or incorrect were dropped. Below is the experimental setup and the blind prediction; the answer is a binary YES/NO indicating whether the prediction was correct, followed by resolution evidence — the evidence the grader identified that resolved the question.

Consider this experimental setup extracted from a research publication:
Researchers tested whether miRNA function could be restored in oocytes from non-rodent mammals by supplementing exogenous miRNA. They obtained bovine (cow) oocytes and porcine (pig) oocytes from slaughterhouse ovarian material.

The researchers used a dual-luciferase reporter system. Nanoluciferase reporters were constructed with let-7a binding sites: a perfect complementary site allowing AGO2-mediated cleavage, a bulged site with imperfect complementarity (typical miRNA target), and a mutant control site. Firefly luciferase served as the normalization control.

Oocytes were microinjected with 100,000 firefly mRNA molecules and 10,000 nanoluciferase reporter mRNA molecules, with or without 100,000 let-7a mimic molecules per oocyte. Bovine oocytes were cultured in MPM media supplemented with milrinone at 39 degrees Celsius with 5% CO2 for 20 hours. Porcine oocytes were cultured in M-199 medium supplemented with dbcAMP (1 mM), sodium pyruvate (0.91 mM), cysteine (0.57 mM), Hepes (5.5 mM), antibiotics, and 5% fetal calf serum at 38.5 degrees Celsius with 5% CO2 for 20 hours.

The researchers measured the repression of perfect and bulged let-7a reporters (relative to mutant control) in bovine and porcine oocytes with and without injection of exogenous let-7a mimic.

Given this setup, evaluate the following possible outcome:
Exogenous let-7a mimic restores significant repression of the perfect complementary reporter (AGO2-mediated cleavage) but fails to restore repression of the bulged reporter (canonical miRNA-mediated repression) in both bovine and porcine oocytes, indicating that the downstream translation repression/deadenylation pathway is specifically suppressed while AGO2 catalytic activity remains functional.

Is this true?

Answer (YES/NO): NO